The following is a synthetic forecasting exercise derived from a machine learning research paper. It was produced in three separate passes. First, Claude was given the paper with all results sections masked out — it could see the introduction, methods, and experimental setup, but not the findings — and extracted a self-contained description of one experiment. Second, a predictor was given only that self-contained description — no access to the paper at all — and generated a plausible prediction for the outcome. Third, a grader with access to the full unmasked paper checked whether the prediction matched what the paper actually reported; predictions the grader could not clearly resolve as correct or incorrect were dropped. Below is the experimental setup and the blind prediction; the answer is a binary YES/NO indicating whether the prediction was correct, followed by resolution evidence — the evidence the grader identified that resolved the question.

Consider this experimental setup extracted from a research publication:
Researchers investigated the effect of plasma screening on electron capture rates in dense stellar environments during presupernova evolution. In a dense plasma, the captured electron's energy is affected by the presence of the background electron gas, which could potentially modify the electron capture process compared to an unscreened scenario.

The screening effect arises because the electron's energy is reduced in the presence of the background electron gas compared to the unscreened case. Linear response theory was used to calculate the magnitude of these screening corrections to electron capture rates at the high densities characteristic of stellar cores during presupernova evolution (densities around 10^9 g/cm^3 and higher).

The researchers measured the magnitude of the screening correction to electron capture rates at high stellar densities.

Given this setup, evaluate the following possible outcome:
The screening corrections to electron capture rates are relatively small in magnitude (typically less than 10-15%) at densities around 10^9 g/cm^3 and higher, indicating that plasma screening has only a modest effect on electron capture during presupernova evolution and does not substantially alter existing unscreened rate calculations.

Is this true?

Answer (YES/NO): YES